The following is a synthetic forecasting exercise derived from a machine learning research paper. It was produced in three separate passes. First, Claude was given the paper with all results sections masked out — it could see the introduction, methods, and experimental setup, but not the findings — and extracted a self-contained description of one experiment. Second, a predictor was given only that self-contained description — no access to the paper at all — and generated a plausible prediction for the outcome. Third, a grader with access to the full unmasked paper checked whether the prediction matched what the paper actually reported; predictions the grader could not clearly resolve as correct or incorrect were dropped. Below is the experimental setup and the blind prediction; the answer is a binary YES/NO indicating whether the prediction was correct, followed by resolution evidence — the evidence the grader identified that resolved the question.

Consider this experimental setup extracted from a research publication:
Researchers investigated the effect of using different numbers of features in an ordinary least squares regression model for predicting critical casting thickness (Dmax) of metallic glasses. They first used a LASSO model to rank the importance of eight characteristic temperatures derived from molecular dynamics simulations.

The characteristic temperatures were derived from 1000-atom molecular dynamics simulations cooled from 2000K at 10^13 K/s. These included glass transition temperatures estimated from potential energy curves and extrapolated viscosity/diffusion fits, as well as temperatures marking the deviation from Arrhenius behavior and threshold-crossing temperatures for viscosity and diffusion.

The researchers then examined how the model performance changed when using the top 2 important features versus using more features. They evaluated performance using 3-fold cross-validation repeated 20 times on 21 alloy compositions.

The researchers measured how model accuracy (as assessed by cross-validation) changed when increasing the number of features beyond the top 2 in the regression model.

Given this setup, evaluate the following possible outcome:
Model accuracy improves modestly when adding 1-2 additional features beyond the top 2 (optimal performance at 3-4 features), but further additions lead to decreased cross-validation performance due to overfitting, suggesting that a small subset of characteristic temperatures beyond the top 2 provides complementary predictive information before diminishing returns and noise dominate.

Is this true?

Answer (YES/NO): NO